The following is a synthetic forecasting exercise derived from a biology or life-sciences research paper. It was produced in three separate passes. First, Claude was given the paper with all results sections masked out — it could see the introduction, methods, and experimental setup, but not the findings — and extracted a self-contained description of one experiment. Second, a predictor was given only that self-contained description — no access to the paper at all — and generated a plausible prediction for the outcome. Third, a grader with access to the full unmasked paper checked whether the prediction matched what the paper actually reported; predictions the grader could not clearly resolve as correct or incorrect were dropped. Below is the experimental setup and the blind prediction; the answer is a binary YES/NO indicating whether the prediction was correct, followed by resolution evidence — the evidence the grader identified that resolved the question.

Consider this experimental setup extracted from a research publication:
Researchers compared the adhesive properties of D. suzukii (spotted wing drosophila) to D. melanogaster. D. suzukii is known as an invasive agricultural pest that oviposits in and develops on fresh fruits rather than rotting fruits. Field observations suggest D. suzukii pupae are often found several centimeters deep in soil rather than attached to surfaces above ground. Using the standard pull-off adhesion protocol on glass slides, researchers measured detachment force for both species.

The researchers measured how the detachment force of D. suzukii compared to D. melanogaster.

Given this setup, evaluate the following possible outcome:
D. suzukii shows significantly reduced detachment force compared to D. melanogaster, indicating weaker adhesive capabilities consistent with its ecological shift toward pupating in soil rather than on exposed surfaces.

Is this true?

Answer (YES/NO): YES